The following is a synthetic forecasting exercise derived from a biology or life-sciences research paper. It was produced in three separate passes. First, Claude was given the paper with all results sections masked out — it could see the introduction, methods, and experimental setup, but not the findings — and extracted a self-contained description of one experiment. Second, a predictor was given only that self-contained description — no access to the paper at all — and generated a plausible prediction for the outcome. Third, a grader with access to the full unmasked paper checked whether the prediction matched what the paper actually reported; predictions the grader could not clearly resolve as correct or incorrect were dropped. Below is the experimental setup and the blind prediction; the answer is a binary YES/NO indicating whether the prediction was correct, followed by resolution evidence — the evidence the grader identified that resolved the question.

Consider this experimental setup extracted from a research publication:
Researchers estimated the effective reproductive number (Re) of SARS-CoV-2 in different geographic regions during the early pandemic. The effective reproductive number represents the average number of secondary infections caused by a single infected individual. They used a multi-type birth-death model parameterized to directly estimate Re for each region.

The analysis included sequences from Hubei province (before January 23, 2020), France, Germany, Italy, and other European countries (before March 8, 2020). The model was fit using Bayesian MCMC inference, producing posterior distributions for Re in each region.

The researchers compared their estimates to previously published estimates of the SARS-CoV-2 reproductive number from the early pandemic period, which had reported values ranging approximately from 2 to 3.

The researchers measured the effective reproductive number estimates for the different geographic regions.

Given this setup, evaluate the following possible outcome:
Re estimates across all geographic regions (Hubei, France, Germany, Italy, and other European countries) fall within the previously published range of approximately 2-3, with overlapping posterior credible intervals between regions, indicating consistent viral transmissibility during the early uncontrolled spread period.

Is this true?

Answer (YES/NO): NO